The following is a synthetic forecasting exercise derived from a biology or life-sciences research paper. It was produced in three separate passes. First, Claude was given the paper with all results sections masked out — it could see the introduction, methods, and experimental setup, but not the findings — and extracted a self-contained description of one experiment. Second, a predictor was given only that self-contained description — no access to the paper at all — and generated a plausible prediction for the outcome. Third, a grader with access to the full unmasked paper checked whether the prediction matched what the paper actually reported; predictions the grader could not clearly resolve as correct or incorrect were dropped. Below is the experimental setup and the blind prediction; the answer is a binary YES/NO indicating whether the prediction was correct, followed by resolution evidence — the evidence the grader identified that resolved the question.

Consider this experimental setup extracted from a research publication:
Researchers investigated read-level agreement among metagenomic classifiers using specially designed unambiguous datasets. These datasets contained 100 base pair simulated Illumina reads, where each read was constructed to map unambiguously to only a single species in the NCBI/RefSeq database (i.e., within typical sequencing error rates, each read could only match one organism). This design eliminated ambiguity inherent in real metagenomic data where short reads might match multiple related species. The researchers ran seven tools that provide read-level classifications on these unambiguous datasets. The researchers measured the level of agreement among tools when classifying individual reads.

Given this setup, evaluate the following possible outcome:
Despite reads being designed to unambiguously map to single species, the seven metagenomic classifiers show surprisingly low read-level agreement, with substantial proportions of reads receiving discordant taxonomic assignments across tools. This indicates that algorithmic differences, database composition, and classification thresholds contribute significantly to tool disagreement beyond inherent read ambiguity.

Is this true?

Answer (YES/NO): NO